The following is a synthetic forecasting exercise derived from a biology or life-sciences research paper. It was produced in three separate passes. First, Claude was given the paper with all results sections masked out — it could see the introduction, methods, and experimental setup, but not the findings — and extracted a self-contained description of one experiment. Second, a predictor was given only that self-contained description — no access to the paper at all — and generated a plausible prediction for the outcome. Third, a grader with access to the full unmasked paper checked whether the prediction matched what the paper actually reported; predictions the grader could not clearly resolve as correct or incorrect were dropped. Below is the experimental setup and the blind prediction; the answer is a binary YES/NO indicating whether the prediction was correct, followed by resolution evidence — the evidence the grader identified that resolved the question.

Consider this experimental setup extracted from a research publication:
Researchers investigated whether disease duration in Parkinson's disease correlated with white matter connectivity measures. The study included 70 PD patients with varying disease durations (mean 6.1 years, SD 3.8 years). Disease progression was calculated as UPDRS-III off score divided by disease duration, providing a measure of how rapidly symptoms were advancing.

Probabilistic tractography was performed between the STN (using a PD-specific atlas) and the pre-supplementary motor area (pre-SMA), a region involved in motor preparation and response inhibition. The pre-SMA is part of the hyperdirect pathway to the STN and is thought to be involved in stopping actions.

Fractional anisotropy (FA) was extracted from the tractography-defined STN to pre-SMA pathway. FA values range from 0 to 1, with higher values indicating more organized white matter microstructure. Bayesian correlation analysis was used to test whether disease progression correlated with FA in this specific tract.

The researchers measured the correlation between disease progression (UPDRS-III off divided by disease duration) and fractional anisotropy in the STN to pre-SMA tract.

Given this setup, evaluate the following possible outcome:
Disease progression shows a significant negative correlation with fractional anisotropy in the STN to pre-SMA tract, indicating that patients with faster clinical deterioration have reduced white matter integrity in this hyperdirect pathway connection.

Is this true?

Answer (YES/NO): NO